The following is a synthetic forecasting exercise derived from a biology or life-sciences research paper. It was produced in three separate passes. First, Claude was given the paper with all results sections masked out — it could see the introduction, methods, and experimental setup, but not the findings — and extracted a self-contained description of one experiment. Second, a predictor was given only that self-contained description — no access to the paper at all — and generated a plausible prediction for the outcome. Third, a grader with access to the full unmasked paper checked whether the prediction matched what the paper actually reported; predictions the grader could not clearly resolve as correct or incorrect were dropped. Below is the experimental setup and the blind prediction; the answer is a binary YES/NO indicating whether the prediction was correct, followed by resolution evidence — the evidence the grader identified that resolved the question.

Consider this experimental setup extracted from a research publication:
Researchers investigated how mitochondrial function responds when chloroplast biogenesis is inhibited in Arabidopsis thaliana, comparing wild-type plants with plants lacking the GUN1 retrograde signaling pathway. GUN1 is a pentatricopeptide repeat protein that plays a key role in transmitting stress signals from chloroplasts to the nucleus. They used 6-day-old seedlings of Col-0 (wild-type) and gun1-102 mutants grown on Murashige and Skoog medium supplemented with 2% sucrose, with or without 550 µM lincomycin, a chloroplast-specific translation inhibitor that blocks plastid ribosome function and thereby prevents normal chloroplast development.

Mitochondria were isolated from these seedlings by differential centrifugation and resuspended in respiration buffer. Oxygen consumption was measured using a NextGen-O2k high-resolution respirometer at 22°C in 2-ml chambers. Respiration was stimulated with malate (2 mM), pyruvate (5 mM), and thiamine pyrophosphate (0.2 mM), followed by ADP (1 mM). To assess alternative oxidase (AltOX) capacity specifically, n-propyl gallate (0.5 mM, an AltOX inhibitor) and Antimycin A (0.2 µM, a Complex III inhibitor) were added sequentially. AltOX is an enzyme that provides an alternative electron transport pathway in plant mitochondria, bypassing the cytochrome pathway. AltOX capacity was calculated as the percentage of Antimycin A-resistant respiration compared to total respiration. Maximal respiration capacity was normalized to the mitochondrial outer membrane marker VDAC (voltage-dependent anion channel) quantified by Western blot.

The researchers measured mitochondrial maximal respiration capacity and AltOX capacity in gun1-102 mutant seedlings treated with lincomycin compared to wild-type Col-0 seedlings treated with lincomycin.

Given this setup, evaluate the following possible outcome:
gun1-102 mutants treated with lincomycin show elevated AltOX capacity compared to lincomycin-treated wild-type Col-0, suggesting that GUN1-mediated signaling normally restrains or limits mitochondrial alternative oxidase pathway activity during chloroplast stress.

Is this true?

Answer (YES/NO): YES